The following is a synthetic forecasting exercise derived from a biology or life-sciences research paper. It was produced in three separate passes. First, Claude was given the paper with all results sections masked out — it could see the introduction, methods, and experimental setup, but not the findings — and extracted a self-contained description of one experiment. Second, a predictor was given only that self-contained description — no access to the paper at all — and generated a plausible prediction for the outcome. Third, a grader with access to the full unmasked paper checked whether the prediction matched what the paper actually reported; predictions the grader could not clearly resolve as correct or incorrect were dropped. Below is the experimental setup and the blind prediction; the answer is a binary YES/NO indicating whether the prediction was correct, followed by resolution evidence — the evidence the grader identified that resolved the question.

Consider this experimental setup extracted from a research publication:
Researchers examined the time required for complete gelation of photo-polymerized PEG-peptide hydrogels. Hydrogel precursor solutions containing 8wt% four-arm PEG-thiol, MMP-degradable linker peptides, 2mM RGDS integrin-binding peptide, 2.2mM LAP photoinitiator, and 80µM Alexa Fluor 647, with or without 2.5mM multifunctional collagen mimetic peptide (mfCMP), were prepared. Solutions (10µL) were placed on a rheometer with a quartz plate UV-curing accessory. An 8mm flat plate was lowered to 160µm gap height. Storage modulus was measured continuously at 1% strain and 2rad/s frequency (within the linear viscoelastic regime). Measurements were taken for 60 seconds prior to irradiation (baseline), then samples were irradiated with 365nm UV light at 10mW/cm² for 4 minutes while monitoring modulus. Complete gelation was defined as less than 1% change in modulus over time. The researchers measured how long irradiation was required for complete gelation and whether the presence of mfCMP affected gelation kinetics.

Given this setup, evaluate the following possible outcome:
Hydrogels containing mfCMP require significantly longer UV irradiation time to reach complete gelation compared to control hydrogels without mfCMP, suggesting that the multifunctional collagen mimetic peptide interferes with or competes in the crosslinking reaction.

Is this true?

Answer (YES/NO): NO